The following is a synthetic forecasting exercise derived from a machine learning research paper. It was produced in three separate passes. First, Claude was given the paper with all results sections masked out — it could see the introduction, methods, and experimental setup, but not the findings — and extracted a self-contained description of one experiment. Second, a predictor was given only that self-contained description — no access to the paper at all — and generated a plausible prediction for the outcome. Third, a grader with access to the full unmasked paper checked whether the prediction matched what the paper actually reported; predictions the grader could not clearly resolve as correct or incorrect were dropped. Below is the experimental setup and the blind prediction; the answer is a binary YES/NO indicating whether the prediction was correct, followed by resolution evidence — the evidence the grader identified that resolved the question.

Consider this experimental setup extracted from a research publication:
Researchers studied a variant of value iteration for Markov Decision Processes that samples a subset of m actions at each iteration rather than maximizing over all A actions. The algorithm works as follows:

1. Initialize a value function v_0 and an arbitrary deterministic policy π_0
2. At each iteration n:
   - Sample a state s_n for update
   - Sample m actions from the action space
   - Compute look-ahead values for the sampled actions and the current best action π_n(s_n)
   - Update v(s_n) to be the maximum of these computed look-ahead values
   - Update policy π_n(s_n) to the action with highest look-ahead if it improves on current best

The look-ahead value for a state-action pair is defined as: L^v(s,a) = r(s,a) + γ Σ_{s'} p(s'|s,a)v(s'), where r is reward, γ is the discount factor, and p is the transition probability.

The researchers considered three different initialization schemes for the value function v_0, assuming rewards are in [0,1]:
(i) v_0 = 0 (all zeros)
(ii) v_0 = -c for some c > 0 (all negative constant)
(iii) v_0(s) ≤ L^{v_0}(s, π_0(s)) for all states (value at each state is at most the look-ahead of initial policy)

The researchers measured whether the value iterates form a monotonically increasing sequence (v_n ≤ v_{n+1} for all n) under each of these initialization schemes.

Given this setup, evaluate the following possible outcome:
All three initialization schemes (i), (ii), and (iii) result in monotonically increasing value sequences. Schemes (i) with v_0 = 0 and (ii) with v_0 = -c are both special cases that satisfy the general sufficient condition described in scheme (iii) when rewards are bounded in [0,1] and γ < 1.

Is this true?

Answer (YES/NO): YES